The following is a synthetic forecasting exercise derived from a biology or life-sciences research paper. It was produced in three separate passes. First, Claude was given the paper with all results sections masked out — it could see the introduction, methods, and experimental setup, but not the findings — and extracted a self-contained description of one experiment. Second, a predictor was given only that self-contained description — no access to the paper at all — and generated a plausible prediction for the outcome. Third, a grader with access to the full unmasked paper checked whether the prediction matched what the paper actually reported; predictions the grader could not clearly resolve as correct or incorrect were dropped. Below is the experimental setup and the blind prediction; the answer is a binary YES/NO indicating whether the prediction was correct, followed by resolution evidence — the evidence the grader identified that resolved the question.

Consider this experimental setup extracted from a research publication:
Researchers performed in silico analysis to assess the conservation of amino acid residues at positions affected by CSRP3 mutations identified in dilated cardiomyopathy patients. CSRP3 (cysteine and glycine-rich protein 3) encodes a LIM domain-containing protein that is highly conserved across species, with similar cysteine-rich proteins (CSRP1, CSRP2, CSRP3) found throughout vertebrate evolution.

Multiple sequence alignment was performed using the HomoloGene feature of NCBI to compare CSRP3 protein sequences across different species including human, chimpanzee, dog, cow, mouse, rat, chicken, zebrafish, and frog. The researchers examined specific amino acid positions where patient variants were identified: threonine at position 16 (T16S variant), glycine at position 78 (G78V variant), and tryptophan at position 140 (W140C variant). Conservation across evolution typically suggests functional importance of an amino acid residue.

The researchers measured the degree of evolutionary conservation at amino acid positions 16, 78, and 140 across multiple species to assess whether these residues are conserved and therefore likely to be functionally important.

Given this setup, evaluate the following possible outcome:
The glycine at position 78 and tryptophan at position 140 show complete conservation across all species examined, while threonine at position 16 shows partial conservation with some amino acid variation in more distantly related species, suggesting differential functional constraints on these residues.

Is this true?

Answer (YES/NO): NO